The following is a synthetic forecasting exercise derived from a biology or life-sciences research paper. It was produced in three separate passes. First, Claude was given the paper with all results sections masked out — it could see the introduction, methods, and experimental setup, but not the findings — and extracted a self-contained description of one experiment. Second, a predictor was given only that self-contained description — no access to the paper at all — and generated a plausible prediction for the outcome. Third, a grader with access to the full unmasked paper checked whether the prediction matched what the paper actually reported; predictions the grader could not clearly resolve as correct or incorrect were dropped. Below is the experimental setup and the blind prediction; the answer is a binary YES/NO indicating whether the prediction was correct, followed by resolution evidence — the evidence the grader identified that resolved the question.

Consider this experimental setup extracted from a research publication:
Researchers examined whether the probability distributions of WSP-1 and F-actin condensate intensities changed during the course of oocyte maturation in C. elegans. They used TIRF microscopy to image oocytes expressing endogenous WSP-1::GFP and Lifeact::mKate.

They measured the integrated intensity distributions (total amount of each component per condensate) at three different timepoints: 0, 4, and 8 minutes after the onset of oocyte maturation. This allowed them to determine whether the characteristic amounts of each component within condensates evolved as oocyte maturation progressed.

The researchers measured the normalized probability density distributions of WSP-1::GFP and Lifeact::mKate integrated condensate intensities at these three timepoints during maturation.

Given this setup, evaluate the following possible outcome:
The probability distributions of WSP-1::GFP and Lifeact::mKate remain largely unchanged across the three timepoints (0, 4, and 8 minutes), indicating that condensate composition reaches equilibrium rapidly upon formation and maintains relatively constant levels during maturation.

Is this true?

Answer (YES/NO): YES